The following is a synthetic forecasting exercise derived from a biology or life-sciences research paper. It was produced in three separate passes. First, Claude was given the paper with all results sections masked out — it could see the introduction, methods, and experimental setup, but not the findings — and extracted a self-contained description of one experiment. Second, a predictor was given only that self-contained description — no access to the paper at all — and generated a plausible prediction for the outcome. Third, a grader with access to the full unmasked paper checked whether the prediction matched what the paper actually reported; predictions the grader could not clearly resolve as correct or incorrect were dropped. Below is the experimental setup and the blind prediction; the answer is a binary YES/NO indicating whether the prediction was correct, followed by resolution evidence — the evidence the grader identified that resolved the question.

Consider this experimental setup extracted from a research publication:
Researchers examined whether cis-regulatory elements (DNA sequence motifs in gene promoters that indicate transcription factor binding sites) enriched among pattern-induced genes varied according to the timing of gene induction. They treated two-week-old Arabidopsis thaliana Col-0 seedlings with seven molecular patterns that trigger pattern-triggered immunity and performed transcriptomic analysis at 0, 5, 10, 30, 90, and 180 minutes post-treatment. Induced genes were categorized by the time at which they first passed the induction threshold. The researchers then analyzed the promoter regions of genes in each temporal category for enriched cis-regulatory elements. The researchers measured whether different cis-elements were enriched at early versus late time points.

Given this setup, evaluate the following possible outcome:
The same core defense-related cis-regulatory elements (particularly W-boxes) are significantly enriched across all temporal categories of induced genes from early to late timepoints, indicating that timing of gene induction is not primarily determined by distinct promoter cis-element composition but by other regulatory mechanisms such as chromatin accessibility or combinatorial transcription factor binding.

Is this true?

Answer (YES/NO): NO